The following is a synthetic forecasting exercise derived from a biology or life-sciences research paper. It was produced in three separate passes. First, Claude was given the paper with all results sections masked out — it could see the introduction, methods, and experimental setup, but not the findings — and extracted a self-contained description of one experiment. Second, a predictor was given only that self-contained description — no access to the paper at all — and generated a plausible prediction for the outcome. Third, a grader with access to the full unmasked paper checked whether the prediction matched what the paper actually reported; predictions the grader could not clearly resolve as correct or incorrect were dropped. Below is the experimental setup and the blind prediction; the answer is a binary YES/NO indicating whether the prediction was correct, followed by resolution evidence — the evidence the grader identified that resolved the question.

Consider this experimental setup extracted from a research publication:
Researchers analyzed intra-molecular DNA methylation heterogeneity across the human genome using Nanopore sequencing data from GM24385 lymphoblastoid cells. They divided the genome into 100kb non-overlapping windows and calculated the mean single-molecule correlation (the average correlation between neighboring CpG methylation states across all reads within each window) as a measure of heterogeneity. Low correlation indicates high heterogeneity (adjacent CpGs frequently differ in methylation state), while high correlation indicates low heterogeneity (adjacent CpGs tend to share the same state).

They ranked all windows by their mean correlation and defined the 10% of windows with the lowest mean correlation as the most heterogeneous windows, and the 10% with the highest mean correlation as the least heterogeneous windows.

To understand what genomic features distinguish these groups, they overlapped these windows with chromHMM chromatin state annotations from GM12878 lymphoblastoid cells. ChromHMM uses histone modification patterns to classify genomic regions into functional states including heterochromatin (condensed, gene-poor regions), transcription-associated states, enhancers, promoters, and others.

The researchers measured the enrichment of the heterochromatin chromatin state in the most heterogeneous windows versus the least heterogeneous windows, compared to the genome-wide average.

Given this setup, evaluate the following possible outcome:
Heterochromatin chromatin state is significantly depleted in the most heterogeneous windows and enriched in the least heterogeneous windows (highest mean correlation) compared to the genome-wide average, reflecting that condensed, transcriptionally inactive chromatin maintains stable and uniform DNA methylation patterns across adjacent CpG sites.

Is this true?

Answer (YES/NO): NO